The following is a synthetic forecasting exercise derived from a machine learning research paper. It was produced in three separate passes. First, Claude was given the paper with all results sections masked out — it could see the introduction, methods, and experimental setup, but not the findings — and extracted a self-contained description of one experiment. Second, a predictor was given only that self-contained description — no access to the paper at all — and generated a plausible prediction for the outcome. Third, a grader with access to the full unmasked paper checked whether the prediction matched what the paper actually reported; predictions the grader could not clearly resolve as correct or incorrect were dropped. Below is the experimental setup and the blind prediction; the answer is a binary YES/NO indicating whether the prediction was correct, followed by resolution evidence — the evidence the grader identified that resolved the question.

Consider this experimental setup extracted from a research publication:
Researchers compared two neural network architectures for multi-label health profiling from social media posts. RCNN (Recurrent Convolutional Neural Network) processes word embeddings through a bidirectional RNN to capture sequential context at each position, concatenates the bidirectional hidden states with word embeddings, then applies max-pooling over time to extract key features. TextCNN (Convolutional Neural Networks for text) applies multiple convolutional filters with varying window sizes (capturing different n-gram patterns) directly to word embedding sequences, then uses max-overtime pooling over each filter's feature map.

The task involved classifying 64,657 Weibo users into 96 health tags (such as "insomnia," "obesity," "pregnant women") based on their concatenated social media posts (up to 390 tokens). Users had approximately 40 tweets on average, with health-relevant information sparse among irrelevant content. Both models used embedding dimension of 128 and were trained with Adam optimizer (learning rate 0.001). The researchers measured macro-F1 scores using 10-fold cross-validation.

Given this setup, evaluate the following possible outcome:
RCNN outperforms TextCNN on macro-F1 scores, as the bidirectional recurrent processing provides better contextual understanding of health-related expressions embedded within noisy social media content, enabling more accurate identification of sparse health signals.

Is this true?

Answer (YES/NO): NO